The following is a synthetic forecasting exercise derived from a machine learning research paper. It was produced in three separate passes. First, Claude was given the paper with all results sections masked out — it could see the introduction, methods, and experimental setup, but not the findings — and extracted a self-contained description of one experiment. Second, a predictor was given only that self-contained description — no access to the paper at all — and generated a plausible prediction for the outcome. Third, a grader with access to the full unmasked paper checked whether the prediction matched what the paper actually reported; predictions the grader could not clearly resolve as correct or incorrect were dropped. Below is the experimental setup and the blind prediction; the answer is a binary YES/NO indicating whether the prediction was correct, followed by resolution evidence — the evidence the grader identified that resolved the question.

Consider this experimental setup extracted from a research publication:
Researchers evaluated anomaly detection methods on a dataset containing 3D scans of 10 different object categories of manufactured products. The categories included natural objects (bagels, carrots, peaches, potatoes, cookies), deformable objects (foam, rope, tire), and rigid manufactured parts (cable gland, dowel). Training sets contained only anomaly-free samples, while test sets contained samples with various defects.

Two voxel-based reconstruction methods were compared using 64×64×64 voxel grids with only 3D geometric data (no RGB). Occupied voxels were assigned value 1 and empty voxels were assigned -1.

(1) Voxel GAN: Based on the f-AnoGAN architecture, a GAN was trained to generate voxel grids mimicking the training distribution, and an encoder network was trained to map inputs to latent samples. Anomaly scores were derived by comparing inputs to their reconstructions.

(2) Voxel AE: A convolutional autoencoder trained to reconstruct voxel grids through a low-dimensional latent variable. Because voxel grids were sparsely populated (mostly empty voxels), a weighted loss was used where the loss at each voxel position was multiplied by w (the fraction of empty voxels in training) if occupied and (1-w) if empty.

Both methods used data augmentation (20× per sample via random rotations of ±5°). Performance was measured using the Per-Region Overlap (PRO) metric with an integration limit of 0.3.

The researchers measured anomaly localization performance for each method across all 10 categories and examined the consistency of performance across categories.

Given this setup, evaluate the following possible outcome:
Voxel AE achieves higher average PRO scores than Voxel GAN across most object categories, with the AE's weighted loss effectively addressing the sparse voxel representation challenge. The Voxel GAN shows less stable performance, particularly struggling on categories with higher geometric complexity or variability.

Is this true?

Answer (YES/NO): NO